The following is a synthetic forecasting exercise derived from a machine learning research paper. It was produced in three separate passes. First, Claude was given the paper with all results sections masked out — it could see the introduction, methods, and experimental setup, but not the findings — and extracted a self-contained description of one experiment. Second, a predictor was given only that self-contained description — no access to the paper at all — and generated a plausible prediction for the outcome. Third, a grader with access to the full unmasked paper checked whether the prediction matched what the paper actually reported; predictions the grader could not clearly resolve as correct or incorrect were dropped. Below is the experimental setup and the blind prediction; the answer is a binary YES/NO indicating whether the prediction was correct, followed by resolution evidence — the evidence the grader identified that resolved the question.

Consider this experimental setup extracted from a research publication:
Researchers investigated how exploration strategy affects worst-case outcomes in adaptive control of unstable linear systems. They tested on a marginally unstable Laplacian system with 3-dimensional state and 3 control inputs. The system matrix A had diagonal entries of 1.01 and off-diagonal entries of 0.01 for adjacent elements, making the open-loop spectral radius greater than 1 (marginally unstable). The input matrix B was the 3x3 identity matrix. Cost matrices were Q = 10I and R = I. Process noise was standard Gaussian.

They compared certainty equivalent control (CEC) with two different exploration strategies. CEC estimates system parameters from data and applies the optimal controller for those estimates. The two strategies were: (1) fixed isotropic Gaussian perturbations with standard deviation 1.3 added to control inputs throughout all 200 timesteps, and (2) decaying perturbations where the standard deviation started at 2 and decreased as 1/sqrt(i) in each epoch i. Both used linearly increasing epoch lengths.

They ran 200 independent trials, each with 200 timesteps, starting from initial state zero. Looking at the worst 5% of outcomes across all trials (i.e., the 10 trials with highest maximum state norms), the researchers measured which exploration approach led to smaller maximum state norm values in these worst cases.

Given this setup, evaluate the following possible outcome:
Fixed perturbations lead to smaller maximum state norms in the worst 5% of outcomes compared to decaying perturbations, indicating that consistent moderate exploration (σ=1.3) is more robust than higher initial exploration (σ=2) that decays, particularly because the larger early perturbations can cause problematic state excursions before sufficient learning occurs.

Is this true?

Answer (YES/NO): NO